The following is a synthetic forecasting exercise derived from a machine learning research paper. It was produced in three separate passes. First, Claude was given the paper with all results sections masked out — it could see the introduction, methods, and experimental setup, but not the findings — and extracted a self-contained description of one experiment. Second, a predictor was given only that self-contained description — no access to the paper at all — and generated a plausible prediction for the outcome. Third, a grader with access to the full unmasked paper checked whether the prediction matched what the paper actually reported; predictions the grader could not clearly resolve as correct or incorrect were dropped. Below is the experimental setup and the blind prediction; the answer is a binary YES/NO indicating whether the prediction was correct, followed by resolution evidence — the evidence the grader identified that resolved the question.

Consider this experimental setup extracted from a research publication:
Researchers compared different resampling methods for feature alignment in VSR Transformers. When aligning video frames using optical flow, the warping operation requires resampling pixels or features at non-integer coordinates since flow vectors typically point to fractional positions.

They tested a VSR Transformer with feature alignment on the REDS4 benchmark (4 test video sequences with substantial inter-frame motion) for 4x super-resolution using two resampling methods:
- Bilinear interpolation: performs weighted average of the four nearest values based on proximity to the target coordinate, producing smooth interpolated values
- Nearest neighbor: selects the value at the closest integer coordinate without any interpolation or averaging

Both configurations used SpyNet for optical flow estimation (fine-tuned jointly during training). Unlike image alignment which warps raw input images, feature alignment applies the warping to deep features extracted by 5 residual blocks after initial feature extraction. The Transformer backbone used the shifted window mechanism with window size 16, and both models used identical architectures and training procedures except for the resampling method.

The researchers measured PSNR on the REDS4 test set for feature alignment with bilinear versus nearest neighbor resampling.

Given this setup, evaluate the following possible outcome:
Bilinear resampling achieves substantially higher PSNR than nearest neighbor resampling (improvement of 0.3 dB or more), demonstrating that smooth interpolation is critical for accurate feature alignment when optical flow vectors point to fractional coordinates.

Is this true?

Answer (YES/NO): NO